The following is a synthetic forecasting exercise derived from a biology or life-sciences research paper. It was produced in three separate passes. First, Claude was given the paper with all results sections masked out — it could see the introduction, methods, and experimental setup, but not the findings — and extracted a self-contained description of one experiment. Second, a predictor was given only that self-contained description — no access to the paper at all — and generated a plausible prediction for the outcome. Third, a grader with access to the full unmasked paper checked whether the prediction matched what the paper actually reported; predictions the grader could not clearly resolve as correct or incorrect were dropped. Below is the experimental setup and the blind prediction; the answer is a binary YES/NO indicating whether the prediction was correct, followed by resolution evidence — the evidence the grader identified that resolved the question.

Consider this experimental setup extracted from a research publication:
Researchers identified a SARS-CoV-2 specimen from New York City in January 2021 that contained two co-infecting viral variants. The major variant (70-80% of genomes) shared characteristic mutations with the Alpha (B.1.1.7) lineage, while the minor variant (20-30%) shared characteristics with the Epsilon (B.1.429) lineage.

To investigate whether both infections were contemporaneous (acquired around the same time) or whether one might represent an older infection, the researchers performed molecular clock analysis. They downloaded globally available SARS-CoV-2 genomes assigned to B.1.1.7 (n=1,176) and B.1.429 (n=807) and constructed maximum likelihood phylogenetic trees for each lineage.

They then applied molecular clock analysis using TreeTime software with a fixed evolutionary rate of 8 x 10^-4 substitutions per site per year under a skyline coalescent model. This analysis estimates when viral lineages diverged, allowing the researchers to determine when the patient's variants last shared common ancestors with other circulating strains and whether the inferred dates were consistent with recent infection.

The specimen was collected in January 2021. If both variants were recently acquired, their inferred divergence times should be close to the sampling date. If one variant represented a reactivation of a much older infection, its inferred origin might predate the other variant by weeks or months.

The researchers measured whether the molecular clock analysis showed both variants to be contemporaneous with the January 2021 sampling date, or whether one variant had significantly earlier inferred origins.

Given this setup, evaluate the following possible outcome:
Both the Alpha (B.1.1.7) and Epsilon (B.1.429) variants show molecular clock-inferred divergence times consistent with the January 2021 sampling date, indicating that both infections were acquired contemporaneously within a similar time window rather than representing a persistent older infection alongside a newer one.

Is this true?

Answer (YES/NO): YES